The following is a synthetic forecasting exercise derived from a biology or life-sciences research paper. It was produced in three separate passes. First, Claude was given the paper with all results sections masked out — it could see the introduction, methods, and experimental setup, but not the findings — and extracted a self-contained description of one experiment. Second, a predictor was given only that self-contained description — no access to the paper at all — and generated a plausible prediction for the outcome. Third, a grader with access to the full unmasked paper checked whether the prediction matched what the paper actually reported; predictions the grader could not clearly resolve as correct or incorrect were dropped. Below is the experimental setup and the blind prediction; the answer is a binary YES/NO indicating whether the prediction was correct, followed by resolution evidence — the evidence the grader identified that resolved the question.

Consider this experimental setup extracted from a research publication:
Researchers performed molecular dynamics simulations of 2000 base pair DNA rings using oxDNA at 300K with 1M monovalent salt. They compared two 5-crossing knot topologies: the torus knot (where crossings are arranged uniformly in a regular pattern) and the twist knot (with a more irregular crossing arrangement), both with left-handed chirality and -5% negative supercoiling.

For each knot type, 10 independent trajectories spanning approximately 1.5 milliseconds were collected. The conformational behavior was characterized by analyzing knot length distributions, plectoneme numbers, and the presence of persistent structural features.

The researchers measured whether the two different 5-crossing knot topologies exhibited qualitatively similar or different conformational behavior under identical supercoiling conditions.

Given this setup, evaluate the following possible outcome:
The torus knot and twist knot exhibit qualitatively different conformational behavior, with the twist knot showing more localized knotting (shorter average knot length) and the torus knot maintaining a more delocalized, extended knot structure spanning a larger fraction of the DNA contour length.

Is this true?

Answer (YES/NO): NO